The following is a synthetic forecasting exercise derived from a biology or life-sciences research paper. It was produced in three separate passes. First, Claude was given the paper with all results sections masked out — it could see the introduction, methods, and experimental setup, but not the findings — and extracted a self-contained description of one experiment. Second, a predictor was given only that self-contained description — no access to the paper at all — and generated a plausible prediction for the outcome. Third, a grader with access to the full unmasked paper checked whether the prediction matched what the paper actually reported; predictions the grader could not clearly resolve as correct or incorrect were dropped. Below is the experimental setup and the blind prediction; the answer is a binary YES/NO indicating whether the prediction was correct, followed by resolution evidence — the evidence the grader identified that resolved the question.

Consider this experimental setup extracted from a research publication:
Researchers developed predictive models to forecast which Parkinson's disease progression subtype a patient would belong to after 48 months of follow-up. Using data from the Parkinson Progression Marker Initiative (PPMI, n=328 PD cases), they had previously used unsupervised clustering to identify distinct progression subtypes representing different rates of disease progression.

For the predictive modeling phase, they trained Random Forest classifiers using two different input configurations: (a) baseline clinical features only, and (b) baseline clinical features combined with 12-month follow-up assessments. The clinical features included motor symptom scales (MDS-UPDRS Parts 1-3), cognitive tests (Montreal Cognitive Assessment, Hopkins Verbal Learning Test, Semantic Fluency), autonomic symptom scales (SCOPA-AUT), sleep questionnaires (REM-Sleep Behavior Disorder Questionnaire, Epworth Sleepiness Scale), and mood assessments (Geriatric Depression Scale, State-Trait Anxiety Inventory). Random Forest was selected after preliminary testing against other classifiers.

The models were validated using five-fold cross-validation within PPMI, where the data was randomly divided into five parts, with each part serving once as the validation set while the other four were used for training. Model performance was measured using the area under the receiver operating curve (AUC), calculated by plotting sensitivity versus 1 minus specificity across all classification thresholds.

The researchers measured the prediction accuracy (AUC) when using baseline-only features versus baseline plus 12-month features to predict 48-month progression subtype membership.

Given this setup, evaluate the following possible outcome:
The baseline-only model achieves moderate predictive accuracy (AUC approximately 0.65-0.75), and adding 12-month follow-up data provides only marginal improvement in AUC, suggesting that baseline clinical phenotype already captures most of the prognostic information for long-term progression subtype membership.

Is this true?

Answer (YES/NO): NO